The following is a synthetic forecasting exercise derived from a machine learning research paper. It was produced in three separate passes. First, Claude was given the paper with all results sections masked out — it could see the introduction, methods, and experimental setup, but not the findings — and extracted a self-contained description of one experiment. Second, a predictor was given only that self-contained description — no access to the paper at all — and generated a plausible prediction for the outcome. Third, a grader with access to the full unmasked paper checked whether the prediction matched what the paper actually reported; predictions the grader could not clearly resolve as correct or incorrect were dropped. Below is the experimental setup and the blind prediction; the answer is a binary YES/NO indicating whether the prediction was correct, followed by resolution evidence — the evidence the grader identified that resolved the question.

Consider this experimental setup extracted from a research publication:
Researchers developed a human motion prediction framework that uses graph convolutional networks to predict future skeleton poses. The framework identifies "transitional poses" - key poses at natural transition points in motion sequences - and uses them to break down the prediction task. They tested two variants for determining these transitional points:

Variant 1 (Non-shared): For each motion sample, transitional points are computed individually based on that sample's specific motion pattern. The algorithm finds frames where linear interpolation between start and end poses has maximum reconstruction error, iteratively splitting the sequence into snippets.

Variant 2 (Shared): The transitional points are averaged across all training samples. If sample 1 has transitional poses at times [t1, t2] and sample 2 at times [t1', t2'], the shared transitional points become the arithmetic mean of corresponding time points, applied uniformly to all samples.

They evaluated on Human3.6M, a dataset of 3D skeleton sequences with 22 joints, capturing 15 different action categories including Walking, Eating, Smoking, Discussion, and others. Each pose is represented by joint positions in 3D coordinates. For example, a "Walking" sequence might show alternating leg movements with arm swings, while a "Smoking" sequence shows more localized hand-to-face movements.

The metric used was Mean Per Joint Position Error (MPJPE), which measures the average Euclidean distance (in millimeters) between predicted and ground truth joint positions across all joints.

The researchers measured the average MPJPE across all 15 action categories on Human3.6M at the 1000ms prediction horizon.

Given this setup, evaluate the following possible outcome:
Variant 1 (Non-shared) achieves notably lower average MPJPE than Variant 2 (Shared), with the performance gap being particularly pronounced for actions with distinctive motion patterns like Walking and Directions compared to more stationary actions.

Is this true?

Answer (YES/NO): NO